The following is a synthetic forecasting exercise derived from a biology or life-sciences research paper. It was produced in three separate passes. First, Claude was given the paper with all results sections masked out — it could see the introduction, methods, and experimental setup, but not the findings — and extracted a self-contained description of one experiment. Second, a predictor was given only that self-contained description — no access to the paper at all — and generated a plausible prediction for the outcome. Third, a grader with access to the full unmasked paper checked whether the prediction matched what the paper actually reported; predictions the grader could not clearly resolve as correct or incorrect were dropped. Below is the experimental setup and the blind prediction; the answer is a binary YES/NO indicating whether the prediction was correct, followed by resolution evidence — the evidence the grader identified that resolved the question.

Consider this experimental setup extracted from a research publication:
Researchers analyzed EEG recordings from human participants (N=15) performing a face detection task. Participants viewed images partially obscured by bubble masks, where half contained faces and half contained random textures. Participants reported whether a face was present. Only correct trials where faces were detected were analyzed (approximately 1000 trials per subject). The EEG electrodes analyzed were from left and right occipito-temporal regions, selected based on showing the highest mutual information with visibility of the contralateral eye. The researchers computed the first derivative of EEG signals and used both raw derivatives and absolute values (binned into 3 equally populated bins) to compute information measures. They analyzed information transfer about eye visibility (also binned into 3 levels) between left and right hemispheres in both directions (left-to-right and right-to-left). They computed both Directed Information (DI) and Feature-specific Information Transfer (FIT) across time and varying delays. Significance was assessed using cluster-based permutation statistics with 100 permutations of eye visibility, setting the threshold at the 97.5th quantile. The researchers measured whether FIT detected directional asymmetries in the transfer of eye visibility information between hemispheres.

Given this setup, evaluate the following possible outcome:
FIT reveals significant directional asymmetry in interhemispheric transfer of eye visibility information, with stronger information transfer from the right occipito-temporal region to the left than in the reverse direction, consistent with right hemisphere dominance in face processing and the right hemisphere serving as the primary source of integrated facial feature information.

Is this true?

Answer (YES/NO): NO